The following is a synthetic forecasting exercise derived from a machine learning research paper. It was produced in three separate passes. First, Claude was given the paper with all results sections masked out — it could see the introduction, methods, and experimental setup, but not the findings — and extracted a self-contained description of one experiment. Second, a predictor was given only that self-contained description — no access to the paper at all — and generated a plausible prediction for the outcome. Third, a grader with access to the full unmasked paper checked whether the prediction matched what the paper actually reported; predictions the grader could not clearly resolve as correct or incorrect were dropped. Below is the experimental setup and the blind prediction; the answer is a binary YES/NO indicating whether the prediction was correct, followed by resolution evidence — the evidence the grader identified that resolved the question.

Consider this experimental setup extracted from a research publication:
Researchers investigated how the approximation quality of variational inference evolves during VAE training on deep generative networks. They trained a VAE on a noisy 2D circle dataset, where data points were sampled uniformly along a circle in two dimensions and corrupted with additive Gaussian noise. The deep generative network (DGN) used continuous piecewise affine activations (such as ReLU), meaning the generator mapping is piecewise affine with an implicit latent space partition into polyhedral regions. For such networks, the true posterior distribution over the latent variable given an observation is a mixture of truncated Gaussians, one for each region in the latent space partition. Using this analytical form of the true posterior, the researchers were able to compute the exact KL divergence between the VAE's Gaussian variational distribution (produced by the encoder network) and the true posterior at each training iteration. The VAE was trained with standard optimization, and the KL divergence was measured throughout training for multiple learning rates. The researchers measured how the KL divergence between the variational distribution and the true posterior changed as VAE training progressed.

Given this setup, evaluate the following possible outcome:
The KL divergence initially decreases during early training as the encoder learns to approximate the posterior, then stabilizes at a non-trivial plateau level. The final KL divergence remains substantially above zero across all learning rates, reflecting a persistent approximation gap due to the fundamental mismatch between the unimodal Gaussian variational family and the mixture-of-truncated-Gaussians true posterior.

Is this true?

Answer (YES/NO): NO